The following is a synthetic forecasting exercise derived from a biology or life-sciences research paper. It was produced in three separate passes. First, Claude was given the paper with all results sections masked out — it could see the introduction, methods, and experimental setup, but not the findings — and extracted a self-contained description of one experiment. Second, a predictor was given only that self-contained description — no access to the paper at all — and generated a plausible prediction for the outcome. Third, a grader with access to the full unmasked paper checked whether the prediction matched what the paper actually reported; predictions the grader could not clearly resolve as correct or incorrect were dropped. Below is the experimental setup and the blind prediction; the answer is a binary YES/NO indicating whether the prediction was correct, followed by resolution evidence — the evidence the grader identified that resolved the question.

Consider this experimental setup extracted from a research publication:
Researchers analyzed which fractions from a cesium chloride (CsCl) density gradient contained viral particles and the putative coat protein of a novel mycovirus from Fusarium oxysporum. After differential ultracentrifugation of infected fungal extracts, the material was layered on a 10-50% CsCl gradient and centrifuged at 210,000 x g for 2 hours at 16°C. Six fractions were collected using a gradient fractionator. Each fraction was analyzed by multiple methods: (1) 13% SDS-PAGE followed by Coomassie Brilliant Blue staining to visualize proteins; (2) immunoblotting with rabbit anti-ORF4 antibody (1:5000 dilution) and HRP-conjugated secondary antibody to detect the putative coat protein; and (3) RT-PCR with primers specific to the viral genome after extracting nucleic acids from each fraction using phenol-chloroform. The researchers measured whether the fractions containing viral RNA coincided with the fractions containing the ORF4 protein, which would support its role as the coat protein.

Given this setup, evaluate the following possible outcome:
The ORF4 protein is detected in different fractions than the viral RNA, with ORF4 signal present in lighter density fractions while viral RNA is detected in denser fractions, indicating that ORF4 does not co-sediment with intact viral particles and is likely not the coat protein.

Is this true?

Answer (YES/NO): NO